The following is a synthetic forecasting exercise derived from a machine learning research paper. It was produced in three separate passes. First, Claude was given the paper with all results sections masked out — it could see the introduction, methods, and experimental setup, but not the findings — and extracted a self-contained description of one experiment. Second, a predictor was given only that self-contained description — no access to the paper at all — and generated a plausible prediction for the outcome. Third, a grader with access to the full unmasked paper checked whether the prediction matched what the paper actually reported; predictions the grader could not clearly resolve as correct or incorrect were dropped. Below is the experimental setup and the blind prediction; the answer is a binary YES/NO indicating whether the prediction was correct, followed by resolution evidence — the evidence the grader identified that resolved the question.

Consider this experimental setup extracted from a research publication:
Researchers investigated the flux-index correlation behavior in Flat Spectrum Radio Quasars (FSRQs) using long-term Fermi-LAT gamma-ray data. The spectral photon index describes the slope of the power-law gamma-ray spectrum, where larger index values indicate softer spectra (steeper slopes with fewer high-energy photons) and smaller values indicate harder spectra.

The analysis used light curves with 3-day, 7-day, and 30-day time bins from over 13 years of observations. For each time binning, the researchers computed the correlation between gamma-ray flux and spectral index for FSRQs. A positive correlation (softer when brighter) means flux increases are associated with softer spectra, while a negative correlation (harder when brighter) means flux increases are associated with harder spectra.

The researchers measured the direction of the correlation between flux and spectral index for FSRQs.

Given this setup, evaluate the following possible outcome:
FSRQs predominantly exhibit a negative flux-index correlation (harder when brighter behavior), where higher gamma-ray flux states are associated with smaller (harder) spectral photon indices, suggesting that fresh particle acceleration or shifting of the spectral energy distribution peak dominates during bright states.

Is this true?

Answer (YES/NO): YES